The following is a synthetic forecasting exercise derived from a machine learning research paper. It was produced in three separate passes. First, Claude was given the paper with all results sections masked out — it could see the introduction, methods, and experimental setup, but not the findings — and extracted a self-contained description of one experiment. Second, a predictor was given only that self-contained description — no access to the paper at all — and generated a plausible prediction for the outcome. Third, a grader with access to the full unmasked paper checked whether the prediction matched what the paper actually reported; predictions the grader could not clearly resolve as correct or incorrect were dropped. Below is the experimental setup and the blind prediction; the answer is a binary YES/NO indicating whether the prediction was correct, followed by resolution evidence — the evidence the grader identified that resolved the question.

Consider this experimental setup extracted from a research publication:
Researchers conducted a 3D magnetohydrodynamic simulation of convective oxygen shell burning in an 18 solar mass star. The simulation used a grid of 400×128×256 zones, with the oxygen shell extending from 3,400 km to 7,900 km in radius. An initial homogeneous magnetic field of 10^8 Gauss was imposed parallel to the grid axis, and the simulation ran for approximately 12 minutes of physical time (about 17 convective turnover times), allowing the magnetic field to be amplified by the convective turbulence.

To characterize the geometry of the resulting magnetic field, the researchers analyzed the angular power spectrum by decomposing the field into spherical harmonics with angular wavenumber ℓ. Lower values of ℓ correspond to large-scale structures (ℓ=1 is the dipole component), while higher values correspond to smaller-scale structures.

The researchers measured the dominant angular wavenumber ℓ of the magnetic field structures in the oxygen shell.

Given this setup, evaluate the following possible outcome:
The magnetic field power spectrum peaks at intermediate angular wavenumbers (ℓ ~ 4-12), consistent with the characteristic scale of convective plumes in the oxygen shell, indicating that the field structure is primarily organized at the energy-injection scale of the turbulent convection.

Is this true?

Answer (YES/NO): YES